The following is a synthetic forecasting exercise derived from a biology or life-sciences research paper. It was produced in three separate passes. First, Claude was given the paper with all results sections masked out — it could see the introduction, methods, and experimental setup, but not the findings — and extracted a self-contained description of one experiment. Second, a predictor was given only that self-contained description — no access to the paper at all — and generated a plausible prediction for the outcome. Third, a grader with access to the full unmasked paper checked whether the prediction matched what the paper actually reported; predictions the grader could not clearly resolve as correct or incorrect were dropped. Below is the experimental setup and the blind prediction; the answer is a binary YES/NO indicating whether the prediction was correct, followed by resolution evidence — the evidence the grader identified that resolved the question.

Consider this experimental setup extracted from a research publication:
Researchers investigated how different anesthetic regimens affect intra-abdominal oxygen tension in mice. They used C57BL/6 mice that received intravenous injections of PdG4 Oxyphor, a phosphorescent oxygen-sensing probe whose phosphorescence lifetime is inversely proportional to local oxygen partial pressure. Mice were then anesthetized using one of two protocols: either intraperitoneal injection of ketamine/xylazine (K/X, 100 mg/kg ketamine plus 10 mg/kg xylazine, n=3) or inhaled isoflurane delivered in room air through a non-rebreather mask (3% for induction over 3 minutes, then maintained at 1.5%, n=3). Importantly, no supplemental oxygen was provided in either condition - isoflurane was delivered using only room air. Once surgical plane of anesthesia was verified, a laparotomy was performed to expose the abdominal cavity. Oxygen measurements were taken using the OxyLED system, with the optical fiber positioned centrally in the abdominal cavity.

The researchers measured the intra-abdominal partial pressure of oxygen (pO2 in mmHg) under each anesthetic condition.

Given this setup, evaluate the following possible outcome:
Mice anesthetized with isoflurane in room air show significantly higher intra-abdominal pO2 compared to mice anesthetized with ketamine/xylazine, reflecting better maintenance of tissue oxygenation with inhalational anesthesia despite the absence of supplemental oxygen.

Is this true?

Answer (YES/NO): YES